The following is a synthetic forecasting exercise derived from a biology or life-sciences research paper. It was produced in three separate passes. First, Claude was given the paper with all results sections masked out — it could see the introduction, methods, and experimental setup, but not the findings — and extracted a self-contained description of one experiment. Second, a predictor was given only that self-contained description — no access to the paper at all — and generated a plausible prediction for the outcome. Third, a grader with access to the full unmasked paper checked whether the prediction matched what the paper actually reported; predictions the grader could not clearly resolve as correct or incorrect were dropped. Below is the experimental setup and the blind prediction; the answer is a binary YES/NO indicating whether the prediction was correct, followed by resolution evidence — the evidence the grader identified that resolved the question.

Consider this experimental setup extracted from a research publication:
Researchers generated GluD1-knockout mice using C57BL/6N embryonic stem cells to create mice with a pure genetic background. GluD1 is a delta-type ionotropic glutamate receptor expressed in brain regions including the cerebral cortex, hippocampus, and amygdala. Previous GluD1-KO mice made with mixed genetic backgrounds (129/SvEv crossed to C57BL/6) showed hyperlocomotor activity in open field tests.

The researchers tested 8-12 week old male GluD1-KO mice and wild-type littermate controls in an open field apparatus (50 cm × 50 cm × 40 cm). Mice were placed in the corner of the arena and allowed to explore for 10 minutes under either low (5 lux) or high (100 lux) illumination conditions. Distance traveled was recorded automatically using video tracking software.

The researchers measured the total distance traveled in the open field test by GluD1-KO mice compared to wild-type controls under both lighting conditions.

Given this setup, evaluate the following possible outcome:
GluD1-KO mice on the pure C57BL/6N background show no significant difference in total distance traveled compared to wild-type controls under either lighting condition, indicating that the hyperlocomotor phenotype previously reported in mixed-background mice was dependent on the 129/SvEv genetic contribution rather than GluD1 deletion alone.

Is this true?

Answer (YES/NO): NO